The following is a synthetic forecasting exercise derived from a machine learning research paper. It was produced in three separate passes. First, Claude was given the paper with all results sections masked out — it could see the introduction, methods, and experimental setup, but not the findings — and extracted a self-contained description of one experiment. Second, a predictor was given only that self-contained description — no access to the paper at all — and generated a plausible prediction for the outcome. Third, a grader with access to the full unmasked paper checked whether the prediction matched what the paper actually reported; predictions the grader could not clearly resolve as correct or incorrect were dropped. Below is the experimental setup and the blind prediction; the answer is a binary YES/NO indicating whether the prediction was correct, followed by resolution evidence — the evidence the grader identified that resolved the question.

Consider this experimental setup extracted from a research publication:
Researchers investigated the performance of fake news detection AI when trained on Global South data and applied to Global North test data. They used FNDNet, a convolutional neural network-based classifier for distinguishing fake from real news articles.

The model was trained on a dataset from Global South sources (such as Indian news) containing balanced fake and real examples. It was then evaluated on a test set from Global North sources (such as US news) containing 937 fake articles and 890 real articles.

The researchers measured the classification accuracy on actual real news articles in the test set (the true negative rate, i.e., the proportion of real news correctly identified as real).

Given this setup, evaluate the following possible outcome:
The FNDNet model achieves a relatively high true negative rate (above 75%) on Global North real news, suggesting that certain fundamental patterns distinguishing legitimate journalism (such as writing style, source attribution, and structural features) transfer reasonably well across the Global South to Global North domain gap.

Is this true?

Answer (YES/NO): YES